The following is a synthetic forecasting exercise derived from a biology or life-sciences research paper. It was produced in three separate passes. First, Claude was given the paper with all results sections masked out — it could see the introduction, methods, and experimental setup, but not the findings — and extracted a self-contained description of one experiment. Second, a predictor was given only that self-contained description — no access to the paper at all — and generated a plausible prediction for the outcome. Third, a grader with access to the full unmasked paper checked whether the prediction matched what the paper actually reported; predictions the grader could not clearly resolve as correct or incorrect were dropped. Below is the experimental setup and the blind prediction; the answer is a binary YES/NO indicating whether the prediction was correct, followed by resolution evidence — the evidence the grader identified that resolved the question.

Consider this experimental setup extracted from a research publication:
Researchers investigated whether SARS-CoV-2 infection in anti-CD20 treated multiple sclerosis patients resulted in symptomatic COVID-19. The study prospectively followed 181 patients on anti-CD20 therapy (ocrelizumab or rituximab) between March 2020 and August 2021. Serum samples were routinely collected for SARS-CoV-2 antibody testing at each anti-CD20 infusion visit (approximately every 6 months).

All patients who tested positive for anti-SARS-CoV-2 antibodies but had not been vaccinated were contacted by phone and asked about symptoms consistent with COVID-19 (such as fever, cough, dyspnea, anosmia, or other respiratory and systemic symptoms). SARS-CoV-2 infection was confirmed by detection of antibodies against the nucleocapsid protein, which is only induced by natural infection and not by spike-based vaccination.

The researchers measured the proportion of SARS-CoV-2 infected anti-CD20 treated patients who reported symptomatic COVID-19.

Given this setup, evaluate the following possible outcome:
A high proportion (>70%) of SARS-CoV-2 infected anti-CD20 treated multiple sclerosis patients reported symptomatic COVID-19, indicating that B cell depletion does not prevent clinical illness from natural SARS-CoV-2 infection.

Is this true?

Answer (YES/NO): YES